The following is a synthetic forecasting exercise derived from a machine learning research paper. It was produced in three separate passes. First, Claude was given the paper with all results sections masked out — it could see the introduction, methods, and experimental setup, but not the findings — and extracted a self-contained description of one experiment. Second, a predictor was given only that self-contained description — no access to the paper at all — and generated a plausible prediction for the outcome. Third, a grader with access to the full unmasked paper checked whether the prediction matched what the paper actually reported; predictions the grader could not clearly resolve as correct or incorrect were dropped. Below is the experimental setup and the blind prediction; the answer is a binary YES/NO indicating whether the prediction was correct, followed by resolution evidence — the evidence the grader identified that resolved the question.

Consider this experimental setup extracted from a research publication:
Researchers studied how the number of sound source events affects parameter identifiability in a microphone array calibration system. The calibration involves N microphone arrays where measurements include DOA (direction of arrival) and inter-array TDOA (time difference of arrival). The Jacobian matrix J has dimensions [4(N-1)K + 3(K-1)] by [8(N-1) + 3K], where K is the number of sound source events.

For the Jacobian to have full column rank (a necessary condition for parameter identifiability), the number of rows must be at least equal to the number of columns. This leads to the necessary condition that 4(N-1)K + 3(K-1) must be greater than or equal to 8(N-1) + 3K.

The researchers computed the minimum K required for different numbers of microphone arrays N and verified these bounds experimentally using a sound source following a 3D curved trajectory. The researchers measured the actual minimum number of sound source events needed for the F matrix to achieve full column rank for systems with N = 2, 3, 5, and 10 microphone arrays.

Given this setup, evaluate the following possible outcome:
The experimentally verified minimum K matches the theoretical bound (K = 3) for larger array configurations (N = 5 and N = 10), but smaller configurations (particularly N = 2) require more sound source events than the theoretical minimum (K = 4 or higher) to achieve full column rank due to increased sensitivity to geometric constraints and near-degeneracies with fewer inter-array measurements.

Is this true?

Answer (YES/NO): NO